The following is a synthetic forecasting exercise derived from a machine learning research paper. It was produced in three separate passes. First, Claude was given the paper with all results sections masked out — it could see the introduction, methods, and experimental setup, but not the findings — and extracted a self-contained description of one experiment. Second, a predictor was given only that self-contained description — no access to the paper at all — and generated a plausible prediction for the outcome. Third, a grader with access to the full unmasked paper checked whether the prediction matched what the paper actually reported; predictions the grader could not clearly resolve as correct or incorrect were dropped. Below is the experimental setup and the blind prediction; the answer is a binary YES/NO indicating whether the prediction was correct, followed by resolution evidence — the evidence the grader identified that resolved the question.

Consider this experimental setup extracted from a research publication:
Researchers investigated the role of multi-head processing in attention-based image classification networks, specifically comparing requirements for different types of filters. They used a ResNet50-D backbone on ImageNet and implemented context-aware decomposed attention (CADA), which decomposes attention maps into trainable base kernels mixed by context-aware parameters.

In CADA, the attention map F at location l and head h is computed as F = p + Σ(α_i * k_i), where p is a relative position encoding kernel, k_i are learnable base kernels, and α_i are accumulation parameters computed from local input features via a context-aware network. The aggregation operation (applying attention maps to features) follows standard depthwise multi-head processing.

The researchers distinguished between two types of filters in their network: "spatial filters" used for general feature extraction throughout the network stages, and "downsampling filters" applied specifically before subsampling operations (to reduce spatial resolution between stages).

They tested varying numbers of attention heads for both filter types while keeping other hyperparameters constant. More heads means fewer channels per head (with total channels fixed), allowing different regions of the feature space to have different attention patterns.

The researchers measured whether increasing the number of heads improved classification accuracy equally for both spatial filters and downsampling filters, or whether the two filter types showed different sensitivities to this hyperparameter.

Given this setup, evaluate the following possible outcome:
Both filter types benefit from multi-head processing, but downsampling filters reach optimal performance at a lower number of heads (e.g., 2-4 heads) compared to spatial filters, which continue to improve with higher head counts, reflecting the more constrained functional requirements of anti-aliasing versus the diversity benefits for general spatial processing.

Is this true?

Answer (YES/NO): NO